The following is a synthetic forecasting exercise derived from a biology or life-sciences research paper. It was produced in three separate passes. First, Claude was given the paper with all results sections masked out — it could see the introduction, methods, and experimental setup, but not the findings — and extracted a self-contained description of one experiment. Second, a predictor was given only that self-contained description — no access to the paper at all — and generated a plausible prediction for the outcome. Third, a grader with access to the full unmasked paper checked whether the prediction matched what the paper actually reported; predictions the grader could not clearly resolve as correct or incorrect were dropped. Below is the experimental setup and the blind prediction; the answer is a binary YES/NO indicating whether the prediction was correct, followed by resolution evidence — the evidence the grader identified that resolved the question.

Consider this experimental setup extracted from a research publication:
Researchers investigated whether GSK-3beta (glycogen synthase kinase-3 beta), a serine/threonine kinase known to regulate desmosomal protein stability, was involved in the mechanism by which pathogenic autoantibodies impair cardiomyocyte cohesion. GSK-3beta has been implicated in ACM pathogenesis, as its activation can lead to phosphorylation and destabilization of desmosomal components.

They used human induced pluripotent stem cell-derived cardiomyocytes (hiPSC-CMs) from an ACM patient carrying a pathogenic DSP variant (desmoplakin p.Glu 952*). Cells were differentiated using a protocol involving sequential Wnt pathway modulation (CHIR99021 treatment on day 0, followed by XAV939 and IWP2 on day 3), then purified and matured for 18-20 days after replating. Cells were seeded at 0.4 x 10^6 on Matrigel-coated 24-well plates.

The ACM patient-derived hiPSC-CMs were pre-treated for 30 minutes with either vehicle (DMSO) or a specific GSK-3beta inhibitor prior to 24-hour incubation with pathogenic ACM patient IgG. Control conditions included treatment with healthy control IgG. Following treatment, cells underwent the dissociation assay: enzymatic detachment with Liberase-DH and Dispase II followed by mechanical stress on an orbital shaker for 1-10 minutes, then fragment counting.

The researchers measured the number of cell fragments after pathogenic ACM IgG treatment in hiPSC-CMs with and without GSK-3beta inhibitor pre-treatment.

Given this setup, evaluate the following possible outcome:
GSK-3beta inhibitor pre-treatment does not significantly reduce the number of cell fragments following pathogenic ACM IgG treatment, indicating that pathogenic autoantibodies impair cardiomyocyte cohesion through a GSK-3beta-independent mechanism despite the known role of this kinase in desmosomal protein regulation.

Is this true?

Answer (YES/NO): NO